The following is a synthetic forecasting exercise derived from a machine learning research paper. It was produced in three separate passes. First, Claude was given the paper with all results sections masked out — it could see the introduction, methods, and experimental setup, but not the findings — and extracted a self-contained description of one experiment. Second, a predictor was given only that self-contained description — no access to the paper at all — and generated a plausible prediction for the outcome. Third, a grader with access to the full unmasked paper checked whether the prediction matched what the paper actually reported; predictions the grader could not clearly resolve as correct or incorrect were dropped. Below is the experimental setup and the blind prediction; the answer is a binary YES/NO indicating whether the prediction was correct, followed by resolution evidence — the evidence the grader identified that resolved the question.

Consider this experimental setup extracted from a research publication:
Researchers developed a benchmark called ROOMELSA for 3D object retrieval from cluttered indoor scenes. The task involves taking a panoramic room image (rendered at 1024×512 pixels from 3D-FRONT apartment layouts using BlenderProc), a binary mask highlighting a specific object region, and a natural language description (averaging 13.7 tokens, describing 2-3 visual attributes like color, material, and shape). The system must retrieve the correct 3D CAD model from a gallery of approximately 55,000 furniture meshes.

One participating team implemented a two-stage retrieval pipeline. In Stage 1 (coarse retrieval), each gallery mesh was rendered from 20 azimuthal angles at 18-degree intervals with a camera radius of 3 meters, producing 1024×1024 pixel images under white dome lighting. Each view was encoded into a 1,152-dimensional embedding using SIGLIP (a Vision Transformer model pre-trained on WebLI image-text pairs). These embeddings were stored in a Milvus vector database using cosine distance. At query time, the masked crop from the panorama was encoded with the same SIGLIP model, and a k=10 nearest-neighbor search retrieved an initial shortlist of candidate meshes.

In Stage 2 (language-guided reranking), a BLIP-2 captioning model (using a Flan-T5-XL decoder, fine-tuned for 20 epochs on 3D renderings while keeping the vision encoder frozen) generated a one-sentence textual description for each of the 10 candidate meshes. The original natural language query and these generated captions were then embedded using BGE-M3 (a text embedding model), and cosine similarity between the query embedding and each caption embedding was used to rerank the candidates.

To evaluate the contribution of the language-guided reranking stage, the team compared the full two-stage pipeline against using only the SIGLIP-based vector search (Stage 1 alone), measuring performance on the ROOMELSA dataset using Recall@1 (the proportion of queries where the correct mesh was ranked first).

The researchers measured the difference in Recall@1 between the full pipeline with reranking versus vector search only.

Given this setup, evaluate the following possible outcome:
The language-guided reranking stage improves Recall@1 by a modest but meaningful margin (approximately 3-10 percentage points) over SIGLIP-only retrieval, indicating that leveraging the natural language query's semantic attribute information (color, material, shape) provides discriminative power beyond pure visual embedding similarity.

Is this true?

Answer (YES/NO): NO